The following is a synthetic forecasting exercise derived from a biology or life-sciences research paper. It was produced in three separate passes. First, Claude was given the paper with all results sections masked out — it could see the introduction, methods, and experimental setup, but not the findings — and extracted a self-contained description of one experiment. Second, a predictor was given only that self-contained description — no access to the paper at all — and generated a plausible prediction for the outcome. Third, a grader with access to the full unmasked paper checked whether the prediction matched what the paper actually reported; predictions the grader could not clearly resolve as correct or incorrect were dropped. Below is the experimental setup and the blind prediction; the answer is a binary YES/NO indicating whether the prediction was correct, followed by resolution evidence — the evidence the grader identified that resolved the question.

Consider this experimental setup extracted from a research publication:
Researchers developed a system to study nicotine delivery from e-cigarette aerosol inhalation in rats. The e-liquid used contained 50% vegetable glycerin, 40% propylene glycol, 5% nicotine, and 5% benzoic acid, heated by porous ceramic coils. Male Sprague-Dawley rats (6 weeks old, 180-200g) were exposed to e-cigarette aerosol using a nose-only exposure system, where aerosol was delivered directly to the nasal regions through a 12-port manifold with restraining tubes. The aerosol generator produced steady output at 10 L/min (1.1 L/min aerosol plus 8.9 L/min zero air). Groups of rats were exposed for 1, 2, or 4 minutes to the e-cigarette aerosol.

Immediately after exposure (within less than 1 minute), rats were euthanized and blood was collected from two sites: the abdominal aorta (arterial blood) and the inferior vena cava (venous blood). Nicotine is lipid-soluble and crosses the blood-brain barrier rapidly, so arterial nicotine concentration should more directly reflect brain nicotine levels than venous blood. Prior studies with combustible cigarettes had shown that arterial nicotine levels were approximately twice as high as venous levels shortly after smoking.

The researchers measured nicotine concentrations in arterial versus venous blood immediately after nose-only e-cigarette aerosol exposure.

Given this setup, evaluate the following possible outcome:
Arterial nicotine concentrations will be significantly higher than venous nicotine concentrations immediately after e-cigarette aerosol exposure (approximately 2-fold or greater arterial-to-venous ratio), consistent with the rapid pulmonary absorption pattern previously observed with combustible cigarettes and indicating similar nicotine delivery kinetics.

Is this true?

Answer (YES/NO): NO